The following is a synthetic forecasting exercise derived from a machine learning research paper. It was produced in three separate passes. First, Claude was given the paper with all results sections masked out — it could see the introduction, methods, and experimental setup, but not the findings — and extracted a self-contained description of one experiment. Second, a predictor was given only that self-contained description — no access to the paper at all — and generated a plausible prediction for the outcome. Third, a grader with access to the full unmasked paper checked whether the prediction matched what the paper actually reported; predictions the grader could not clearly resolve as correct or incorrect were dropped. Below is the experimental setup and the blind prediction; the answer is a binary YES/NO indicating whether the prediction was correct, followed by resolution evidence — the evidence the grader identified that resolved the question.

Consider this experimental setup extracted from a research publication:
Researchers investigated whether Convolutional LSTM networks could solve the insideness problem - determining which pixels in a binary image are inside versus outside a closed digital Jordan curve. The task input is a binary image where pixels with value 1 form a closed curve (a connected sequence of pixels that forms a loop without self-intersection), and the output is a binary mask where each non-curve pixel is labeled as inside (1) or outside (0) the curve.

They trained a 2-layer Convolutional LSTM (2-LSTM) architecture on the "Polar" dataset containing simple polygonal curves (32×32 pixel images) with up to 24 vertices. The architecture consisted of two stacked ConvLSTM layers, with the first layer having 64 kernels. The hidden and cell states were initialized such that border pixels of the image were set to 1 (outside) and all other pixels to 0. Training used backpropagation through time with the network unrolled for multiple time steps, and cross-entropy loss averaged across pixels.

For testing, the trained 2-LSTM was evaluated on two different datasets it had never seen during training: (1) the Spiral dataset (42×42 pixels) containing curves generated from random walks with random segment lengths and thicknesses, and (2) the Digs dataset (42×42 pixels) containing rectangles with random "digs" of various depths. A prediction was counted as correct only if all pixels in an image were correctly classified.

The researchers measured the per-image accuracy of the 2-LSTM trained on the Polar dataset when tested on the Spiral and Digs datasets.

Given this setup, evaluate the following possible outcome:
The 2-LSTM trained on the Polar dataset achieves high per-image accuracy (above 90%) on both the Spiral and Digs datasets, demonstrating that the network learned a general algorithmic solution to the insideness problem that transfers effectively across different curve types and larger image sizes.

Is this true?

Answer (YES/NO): NO